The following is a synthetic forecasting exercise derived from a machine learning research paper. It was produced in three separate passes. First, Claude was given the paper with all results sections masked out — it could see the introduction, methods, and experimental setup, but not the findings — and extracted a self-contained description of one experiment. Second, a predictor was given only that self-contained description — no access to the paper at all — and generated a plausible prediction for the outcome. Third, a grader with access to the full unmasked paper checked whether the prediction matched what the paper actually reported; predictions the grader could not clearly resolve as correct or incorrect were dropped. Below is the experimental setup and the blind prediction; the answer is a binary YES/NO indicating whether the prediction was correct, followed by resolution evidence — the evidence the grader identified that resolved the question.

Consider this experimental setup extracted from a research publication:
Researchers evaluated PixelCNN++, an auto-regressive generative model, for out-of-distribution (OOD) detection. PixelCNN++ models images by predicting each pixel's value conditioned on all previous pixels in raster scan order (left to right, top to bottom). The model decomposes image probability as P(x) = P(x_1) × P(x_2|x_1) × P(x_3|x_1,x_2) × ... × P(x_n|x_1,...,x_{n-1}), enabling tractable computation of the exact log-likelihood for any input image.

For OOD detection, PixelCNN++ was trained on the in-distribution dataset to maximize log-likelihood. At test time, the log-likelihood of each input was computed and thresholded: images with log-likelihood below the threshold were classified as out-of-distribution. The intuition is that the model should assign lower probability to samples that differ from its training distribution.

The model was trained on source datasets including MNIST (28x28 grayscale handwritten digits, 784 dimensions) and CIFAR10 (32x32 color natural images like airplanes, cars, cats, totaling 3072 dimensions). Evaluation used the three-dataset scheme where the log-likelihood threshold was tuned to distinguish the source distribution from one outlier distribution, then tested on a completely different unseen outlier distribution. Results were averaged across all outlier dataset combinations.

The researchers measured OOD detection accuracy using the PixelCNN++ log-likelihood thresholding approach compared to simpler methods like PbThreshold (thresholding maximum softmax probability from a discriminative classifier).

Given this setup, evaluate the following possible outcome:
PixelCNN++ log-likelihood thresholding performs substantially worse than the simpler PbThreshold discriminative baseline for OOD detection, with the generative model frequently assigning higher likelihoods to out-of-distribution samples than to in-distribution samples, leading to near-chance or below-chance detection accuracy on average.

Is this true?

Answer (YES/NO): NO